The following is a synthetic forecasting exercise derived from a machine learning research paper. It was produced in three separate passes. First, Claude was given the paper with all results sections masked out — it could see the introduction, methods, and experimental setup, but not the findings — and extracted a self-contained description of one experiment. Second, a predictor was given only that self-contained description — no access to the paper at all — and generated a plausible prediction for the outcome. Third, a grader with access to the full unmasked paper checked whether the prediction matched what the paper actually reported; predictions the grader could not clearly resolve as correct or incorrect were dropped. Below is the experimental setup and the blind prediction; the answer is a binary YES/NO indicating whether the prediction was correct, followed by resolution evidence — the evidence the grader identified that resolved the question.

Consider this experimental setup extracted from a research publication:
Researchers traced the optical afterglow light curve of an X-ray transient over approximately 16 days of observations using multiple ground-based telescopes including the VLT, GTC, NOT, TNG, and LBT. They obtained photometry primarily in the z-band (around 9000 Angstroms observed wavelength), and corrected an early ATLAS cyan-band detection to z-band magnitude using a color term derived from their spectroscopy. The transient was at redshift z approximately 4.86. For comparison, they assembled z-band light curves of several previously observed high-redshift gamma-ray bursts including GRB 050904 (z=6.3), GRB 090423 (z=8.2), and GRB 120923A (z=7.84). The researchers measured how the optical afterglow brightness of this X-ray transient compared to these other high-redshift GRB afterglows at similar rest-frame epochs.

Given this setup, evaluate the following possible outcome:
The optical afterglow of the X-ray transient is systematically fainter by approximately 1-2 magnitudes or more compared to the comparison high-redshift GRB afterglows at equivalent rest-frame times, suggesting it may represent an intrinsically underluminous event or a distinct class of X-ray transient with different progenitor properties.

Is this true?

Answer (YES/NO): NO